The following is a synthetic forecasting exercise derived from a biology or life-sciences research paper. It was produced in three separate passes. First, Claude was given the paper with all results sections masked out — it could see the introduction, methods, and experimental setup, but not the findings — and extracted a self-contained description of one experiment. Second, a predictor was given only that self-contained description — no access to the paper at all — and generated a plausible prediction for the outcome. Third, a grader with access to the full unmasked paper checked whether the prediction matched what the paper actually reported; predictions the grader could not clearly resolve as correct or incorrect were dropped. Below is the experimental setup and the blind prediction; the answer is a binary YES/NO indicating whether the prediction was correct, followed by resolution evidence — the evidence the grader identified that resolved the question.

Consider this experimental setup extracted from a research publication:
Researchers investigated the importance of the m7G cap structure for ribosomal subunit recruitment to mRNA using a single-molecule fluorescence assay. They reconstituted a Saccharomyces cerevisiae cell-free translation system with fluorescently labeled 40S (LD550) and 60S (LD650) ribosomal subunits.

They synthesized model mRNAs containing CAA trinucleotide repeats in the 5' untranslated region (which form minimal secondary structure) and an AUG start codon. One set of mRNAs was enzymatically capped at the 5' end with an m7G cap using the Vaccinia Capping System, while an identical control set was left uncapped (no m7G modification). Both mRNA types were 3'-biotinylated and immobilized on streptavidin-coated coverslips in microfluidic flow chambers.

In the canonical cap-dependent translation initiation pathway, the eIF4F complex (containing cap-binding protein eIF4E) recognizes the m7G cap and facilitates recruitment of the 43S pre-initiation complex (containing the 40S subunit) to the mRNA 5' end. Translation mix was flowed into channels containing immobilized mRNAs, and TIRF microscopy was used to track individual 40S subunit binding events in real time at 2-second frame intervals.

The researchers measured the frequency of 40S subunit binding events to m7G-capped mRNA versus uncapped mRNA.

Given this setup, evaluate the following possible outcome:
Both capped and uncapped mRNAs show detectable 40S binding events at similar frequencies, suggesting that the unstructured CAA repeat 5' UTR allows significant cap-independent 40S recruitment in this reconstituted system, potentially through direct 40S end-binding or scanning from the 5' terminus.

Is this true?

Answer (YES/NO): YES